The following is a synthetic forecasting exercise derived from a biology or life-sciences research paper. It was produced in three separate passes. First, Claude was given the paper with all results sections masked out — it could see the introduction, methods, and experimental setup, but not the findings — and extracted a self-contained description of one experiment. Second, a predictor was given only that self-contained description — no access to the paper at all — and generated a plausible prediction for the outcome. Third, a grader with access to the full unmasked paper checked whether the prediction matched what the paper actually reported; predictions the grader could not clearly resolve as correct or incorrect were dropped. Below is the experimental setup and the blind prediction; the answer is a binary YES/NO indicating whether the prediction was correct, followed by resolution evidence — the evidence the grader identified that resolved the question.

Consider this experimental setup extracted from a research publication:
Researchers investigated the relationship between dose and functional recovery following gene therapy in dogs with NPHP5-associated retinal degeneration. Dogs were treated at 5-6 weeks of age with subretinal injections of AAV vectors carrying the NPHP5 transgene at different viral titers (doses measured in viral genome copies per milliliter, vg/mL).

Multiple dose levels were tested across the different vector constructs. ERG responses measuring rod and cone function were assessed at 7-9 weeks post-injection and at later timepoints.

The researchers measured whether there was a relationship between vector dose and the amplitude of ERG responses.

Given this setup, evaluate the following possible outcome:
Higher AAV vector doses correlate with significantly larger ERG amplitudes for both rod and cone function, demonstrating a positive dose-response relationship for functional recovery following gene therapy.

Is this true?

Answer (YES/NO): NO